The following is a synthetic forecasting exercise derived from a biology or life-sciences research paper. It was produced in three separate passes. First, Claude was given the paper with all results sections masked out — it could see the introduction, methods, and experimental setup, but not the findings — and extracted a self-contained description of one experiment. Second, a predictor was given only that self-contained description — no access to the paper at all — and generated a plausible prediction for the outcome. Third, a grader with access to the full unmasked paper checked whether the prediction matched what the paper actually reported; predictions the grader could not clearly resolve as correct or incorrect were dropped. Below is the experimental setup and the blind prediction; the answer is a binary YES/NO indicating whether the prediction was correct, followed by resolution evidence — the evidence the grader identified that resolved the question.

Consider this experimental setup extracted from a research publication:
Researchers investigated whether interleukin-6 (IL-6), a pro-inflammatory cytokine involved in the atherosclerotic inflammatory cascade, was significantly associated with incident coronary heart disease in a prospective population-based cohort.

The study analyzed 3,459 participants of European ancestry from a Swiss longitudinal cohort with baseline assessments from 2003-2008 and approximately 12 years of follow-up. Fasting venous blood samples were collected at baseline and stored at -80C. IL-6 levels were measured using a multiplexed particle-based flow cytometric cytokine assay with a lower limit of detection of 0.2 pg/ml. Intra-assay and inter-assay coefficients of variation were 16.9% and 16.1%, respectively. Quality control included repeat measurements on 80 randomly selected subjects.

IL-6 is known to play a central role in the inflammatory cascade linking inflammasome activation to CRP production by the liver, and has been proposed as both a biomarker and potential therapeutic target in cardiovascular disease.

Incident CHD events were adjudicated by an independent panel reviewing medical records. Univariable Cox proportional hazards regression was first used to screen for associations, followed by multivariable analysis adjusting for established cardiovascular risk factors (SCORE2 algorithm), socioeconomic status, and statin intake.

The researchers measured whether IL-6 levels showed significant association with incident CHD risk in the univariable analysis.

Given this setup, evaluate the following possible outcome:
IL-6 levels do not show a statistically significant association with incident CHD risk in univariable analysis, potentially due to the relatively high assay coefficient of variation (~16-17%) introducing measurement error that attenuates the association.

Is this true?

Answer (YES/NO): YES